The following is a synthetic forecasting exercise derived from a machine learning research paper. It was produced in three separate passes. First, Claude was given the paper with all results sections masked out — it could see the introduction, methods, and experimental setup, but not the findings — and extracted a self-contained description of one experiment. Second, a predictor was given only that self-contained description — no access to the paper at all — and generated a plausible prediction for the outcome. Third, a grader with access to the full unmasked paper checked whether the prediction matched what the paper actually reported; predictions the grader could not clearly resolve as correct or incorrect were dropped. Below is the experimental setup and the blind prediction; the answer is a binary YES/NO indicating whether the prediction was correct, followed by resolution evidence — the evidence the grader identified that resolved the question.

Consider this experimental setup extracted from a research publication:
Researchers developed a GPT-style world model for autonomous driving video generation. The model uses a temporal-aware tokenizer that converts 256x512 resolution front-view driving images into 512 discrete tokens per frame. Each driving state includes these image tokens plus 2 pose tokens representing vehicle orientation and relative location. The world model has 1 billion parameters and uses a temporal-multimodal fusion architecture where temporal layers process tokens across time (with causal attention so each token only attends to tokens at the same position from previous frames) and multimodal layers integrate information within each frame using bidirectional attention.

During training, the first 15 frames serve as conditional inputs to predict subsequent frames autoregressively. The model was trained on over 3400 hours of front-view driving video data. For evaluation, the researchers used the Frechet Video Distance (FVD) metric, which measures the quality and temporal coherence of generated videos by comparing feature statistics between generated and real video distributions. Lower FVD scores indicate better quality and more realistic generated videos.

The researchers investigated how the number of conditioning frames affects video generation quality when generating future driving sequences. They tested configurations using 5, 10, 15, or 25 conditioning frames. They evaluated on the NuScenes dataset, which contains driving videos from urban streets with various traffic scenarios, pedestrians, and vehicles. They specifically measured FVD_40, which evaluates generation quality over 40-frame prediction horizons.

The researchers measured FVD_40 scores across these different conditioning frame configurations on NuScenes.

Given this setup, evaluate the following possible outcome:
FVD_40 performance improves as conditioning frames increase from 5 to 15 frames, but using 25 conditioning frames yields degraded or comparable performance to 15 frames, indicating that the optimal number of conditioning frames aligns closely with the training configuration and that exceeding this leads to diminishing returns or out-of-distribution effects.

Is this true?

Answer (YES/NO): NO